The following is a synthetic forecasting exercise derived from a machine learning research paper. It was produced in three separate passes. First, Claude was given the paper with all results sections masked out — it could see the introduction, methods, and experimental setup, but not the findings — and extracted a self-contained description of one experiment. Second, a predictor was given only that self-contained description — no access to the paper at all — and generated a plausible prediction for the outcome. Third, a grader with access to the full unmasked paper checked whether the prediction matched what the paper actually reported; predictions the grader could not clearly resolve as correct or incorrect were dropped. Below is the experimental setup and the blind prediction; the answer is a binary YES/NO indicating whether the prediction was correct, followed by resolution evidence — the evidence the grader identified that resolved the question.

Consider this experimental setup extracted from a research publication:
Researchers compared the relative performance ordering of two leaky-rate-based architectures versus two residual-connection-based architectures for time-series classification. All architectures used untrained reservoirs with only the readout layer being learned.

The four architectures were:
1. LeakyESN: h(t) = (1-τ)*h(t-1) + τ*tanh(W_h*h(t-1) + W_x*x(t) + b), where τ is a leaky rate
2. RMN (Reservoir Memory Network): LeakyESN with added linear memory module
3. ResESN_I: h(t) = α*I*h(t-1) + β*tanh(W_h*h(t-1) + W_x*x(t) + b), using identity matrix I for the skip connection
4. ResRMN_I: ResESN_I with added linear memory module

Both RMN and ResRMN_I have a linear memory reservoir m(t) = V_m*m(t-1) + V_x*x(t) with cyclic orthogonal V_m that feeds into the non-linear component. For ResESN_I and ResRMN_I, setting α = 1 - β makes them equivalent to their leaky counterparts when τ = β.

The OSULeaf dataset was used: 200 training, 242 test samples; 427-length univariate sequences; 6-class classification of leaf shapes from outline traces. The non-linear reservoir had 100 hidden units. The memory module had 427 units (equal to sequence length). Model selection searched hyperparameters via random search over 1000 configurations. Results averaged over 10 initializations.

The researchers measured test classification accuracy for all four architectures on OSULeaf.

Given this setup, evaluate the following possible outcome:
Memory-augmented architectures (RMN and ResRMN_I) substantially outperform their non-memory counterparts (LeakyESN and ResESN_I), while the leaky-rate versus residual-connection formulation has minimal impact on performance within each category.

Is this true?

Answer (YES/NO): YES